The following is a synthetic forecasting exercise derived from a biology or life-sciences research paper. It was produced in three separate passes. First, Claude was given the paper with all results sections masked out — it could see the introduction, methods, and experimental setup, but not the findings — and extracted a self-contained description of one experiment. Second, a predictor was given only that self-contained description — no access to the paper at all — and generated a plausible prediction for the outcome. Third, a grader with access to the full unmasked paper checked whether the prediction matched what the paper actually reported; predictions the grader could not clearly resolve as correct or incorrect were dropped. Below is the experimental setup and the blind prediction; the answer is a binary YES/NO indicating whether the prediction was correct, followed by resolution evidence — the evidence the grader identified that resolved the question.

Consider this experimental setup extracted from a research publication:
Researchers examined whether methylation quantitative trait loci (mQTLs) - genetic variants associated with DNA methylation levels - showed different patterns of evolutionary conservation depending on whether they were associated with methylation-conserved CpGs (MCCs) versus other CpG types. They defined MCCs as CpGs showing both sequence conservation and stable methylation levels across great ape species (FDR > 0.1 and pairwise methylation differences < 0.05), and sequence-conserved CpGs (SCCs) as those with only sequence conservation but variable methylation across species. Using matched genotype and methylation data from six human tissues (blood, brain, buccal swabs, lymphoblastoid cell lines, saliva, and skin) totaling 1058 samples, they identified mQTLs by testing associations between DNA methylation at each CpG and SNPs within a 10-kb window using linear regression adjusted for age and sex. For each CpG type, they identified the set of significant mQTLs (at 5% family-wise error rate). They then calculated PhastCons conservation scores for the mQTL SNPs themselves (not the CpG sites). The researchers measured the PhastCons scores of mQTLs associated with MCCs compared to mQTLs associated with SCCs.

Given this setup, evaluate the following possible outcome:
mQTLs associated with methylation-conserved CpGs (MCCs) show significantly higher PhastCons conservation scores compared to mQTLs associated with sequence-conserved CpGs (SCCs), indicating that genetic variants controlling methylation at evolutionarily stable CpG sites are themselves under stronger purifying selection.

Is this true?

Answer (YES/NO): YES